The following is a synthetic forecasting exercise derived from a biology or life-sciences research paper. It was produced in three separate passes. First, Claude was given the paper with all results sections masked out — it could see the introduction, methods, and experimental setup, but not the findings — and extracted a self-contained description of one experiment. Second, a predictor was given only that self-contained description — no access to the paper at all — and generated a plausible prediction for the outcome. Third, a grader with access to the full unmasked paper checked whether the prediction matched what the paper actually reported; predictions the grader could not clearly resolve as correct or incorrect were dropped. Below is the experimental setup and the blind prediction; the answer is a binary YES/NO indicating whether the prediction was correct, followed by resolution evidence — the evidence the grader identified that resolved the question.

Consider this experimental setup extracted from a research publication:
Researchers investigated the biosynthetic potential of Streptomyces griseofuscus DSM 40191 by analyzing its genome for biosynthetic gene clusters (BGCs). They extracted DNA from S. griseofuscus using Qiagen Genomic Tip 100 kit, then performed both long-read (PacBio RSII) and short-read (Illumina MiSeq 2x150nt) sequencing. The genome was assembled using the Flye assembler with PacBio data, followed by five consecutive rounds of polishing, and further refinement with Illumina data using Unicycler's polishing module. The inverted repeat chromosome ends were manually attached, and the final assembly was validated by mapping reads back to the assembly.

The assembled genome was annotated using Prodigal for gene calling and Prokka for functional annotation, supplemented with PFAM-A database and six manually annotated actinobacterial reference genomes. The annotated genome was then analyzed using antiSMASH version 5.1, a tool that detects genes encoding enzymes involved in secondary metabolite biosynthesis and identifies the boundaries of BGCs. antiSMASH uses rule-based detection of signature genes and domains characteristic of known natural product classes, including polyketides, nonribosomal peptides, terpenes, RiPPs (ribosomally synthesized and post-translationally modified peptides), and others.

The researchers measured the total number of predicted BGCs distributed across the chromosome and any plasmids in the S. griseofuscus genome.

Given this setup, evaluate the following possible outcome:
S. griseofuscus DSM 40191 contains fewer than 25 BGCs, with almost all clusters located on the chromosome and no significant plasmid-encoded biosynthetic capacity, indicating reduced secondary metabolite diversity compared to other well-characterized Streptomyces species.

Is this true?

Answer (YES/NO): NO